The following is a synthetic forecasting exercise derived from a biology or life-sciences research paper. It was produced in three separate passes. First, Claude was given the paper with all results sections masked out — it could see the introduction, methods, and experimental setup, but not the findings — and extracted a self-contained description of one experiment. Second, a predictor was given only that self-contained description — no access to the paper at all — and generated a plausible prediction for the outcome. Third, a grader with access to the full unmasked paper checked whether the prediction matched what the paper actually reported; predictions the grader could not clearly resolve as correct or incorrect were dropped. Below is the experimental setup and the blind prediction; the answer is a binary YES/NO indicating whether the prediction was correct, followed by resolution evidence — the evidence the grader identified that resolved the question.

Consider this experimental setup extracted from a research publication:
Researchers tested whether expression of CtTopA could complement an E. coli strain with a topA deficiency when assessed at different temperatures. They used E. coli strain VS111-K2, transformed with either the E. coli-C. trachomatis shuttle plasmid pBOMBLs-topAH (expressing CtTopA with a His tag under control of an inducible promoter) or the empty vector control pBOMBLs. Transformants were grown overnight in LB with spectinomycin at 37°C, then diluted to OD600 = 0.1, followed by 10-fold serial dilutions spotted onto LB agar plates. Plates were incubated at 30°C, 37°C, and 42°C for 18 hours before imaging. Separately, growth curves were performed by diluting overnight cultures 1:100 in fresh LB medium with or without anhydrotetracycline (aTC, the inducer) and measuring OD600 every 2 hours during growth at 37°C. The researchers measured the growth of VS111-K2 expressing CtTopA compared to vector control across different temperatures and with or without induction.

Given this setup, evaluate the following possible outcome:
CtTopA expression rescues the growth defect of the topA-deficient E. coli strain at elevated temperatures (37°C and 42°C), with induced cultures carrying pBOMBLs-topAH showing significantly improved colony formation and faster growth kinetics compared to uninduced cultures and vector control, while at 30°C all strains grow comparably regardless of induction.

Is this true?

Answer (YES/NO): NO